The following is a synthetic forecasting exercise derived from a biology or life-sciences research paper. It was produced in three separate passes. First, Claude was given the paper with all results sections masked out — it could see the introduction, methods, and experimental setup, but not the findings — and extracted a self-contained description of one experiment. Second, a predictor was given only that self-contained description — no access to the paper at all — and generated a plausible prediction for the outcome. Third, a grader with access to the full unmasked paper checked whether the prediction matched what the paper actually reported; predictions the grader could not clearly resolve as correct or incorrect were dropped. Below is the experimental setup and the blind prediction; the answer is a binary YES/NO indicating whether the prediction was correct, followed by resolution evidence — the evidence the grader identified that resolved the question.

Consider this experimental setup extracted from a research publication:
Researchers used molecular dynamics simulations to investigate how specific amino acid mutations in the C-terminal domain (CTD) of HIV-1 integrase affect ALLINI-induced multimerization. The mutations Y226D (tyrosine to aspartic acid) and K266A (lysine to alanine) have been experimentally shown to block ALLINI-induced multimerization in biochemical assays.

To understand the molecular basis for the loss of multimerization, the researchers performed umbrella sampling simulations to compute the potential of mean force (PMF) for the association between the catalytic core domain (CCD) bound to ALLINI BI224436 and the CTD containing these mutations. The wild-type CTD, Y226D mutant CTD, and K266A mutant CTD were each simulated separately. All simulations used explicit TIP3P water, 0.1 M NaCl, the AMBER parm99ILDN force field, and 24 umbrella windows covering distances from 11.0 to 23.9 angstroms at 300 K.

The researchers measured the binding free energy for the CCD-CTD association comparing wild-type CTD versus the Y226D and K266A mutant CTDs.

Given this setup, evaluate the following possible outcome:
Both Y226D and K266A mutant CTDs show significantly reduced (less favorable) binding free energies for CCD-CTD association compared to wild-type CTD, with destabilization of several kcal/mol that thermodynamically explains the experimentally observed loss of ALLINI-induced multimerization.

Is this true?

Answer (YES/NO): YES